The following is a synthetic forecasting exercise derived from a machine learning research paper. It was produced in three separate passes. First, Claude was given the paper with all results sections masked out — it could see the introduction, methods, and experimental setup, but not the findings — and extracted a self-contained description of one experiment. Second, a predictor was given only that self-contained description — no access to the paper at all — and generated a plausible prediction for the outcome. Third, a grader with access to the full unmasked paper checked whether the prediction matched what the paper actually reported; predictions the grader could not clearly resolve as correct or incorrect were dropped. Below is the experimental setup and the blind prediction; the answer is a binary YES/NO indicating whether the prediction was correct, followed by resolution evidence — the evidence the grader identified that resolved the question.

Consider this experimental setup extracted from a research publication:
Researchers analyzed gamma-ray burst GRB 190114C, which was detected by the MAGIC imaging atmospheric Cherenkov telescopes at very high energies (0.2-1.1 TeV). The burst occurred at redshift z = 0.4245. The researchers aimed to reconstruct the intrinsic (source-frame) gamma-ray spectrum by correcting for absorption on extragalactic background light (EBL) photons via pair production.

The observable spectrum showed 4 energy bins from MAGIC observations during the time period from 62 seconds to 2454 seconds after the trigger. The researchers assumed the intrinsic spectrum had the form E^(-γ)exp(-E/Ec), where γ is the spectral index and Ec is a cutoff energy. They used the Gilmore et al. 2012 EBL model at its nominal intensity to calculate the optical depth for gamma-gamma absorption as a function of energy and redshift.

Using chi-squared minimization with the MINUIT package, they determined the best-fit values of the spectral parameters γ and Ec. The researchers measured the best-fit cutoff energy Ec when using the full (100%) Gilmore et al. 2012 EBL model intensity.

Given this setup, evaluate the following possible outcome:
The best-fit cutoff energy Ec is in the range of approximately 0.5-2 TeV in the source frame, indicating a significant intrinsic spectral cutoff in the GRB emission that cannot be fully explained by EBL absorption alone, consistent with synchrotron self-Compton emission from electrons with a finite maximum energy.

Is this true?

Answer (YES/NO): NO